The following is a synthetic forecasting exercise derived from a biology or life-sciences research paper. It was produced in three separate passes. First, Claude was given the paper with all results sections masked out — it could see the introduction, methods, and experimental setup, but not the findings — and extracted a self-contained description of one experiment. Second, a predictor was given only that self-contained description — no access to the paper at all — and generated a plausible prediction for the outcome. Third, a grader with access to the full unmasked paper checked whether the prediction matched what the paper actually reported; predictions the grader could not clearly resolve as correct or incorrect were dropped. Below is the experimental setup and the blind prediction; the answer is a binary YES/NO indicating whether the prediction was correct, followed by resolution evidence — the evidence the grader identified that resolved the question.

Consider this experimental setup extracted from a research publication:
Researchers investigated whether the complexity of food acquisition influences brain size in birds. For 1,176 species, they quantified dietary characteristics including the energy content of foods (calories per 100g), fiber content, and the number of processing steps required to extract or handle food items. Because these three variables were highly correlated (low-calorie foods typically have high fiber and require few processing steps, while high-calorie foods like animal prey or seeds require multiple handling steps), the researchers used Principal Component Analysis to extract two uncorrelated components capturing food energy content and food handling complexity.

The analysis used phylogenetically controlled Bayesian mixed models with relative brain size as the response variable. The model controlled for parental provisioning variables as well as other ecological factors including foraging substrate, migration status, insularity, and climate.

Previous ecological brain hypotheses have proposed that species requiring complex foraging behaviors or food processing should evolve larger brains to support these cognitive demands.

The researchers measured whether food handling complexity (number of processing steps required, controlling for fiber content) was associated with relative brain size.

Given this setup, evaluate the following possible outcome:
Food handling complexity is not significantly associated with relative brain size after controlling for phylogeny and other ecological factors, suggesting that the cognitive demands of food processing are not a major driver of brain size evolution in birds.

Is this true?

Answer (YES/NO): YES